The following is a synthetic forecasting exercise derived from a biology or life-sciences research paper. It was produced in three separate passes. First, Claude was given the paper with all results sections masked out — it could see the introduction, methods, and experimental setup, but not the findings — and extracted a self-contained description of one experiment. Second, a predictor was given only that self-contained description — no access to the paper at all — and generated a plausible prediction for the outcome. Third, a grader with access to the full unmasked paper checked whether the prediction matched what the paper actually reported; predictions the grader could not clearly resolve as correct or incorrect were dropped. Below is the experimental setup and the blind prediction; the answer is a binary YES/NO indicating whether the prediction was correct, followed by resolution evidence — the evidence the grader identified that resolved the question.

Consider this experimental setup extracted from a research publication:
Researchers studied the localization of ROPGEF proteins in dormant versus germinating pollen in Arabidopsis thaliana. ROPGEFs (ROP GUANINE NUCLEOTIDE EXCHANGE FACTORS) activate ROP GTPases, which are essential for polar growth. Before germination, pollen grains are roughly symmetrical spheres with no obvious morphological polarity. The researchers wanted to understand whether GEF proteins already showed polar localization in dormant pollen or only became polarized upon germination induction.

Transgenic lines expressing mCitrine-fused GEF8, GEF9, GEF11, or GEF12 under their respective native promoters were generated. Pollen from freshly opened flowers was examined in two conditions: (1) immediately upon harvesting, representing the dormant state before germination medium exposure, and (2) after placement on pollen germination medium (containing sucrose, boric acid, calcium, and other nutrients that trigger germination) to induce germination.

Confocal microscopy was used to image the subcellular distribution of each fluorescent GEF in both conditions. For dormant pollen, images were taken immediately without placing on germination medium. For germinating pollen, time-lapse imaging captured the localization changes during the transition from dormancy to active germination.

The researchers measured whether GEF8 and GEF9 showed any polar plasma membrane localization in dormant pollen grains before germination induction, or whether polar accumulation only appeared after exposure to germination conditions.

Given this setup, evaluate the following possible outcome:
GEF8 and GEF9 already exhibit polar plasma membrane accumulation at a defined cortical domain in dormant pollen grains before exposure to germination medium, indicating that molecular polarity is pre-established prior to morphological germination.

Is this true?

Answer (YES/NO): NO